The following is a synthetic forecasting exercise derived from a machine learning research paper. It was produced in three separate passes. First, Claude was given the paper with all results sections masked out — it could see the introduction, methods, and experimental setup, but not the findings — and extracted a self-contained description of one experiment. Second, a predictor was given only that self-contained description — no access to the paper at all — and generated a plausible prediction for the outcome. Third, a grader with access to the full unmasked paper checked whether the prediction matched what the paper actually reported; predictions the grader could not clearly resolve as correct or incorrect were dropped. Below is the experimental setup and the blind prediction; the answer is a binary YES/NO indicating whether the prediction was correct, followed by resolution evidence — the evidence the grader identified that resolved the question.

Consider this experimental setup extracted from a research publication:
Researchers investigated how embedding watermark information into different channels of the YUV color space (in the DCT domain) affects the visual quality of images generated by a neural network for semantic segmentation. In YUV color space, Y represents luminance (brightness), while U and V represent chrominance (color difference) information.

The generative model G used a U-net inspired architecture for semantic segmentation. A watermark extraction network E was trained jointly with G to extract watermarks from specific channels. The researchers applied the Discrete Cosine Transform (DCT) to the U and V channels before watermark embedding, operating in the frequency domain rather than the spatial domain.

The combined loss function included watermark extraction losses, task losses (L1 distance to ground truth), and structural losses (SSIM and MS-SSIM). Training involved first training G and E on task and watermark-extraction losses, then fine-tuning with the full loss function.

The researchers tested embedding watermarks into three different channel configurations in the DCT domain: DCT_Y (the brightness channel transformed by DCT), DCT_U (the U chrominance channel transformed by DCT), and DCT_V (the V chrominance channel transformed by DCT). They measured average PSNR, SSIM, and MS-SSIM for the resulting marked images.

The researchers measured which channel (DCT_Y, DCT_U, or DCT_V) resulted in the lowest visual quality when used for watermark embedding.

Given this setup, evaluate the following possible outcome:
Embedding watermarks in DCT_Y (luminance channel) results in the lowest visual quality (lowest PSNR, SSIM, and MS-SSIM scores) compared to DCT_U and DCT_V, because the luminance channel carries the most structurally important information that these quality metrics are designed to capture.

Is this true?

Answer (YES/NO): YES